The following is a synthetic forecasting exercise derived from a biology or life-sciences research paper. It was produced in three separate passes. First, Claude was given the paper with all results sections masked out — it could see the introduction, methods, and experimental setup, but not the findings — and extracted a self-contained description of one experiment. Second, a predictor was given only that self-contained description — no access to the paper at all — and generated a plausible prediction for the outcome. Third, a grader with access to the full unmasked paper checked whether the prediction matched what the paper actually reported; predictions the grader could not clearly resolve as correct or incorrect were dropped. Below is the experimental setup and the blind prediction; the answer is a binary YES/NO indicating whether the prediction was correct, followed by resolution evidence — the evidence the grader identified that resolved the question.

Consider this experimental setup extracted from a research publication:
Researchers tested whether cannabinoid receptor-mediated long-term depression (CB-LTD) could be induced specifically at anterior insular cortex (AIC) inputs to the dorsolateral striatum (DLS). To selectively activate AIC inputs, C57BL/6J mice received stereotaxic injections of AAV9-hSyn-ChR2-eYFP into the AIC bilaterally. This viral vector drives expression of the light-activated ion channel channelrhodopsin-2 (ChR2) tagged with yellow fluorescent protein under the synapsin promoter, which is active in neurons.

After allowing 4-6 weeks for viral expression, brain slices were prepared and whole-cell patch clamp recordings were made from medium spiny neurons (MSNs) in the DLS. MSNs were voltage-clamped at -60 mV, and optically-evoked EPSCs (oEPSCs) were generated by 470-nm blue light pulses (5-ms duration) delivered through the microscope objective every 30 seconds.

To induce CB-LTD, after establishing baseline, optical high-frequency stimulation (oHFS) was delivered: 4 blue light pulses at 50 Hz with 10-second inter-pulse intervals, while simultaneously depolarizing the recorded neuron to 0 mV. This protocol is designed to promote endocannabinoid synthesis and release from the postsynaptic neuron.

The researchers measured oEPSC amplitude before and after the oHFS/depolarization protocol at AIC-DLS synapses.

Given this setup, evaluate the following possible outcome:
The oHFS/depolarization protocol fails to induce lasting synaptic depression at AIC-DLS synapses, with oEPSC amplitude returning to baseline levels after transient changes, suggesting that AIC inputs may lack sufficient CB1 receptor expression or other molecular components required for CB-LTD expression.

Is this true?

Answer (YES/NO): NO